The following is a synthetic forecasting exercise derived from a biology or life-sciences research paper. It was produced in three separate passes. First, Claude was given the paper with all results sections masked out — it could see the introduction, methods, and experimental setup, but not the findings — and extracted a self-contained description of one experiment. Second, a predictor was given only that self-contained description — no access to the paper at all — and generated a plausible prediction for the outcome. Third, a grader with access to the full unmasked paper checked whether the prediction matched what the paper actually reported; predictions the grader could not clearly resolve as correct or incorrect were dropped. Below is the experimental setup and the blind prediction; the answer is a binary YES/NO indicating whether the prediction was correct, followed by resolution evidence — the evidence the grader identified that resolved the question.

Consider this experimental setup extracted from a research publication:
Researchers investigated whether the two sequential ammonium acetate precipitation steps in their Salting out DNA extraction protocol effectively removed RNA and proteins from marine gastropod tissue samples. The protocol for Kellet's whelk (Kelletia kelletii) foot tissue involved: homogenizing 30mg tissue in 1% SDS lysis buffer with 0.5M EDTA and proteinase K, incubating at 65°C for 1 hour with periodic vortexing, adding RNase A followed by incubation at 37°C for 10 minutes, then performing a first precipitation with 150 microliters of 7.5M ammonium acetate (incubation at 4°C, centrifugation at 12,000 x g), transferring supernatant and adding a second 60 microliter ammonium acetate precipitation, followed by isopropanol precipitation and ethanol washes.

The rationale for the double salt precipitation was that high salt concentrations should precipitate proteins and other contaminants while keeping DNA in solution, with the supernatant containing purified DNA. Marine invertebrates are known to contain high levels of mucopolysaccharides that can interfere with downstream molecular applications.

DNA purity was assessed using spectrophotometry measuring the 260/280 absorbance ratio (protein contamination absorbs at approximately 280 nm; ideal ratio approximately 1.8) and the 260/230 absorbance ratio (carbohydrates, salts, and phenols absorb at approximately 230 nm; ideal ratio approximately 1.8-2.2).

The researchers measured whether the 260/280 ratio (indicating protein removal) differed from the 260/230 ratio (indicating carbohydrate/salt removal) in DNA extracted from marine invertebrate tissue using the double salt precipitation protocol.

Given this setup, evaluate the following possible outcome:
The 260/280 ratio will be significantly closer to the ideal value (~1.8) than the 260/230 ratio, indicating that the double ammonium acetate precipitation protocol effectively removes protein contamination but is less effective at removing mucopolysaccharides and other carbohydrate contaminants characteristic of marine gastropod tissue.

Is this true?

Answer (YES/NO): NO